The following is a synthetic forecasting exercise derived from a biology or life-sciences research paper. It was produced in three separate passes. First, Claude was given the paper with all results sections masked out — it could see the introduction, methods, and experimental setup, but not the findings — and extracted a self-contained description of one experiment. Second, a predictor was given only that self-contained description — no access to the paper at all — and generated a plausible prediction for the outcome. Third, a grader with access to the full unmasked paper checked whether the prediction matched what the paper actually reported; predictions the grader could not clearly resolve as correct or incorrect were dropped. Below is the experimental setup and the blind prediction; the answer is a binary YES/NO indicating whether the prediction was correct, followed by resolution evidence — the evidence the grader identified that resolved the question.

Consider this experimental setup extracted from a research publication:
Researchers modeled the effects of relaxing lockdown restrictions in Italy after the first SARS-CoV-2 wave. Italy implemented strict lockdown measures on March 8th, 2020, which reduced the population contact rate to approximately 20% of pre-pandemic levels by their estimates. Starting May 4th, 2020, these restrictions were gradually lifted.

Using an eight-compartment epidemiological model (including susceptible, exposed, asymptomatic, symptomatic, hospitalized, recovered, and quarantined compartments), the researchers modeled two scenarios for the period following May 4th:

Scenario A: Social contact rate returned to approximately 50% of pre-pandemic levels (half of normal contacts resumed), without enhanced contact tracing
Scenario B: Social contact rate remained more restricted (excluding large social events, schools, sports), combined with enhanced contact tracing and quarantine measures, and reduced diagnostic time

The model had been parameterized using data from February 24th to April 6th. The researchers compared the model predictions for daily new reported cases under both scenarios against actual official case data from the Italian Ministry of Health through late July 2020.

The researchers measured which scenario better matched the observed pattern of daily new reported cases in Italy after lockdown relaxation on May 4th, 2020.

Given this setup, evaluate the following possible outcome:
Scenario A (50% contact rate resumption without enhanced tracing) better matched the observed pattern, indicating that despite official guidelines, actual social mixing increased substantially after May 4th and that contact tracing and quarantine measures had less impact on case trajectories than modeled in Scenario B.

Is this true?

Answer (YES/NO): NO